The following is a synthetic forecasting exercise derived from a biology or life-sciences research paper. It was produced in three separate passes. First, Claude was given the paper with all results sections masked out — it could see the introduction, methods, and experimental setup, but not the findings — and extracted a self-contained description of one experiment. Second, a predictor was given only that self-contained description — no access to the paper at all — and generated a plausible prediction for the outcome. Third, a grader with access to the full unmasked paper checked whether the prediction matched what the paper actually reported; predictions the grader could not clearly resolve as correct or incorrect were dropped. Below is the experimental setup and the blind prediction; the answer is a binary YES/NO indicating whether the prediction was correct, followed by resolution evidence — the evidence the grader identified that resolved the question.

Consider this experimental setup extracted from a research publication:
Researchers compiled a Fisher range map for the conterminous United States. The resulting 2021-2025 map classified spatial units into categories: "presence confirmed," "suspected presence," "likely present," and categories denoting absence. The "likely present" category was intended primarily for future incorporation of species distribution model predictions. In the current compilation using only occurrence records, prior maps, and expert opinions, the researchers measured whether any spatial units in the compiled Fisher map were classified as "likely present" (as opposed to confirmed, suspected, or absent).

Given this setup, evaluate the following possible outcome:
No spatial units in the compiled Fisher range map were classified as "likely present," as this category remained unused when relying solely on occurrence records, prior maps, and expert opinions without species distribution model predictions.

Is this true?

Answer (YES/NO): YES